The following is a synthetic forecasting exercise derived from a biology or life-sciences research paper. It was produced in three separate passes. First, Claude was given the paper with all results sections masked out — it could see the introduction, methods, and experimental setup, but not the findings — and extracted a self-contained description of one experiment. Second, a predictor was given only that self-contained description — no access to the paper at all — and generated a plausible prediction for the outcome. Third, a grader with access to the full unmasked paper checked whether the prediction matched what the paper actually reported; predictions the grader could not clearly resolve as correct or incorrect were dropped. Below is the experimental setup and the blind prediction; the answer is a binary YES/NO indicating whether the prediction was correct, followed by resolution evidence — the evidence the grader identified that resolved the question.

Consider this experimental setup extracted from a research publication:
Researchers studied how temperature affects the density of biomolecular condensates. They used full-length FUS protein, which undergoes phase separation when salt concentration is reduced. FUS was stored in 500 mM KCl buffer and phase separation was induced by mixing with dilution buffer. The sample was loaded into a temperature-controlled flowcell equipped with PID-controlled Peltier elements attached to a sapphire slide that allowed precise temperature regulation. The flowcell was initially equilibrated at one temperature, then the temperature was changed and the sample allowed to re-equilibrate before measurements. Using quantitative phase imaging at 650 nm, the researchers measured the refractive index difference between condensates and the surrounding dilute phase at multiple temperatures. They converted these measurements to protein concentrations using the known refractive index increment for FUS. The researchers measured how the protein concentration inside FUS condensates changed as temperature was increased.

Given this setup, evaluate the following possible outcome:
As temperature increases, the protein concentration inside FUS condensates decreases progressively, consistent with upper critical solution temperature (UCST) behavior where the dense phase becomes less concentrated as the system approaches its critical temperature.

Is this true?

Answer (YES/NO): YES